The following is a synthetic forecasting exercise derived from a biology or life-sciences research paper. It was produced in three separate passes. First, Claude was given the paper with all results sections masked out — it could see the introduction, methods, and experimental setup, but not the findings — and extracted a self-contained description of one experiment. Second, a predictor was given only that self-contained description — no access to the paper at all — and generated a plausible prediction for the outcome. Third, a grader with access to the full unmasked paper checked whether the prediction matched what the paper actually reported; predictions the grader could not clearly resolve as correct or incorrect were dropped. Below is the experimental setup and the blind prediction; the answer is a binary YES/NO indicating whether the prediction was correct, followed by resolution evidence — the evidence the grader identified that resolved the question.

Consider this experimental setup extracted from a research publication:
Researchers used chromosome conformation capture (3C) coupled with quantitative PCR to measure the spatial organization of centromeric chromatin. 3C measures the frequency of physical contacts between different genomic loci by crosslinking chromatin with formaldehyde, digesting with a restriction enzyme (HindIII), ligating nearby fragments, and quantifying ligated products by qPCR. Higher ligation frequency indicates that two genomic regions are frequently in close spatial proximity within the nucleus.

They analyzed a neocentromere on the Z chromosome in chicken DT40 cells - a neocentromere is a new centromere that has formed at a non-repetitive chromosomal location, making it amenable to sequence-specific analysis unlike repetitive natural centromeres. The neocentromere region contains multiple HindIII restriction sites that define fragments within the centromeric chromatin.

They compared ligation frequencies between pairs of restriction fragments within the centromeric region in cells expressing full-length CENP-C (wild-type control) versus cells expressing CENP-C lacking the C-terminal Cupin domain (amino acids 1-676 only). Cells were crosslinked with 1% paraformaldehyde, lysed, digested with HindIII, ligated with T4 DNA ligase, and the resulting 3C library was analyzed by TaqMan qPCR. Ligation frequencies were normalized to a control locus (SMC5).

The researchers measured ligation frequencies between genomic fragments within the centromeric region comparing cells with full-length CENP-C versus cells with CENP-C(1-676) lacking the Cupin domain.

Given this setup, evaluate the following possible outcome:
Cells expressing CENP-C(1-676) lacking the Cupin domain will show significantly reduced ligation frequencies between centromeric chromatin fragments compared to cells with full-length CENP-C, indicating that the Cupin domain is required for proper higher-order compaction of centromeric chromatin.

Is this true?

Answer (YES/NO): YES